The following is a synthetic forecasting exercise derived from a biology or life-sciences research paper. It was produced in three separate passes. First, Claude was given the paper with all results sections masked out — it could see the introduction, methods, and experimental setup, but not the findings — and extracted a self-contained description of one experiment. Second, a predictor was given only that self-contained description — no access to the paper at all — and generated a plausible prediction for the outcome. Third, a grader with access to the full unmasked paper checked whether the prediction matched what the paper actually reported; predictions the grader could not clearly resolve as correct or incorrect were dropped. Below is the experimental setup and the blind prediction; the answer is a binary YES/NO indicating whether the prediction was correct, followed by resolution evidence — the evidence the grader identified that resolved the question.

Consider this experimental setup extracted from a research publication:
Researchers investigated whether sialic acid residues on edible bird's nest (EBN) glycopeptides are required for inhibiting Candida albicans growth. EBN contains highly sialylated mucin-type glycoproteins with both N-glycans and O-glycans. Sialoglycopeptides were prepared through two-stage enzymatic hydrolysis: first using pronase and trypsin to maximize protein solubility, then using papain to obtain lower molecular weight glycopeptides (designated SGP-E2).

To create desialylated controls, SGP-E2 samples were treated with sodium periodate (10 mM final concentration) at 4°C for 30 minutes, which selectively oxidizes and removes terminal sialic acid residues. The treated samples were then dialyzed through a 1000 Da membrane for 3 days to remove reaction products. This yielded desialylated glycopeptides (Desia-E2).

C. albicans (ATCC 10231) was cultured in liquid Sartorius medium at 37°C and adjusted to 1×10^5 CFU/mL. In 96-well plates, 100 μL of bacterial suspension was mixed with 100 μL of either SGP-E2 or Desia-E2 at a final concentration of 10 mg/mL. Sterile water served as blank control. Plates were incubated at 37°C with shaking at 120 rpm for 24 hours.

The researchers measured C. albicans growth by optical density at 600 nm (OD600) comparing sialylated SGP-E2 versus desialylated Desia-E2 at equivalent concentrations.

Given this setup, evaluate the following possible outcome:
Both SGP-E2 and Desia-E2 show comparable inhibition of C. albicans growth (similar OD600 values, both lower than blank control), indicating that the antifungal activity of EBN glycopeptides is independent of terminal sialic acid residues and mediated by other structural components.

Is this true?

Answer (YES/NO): NO